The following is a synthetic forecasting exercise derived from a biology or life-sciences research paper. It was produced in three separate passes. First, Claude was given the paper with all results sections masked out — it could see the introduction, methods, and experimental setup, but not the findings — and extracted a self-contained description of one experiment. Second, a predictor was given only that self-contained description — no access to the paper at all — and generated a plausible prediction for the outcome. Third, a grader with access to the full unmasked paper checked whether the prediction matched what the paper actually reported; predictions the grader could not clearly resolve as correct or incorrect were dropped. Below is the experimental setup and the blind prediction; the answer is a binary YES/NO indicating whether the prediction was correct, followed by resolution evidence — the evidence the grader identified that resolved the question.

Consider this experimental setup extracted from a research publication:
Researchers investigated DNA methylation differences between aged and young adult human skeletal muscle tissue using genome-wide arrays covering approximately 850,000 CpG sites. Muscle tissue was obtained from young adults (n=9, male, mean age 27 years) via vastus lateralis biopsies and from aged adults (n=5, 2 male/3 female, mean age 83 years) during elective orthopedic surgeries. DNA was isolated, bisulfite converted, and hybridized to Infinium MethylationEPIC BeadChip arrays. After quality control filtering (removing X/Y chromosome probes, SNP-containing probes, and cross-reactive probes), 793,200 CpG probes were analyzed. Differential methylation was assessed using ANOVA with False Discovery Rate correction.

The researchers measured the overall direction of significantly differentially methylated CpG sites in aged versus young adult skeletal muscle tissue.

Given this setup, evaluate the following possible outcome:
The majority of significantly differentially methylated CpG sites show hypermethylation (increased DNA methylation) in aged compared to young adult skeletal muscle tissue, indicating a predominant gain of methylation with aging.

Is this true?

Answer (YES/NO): YES